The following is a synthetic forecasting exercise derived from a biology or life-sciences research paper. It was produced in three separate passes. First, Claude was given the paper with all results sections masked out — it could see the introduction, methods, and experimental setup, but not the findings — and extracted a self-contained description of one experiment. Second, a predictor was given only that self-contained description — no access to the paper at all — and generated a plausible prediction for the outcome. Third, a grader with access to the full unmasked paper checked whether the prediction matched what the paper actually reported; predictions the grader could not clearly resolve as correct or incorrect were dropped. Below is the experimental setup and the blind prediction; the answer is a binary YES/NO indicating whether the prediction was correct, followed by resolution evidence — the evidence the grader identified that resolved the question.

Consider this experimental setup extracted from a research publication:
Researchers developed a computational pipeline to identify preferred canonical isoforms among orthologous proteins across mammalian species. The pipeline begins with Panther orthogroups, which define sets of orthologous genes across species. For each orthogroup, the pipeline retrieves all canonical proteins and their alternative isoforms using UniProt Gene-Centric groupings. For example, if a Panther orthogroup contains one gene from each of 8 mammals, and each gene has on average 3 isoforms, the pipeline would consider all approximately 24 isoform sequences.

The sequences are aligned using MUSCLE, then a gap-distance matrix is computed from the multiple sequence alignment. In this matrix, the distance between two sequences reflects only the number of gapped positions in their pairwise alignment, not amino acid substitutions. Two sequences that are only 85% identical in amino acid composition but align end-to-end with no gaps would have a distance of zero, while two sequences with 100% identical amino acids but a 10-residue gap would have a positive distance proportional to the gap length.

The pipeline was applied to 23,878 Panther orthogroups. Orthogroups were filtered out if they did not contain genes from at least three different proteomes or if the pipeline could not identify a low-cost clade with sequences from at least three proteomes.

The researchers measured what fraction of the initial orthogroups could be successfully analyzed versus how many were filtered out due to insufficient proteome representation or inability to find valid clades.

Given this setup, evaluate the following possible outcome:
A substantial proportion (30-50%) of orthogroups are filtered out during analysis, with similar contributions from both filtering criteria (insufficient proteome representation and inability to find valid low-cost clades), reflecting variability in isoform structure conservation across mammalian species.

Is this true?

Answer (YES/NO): YES